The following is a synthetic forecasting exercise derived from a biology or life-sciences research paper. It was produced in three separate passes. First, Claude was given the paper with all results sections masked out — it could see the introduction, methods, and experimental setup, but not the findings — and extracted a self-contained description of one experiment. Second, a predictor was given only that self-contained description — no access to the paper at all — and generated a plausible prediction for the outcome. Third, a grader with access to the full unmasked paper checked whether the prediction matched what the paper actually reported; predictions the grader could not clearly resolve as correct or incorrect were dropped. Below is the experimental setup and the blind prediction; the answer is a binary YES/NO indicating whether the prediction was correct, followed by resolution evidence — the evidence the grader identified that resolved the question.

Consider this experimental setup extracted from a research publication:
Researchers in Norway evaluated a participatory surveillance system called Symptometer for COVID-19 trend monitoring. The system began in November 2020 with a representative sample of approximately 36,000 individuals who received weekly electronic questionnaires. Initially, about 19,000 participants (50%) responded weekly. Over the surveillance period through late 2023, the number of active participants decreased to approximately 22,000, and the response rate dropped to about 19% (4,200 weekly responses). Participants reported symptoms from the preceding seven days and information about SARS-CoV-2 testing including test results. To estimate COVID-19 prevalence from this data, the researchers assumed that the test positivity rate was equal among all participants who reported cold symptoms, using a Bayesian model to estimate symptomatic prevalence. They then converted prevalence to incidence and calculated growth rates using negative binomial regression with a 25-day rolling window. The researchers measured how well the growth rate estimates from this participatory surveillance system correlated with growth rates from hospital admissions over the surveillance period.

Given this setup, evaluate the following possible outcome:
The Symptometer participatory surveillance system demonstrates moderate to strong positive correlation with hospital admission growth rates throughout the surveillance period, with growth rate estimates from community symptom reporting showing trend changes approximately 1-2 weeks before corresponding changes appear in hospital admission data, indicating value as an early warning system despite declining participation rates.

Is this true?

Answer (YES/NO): YES